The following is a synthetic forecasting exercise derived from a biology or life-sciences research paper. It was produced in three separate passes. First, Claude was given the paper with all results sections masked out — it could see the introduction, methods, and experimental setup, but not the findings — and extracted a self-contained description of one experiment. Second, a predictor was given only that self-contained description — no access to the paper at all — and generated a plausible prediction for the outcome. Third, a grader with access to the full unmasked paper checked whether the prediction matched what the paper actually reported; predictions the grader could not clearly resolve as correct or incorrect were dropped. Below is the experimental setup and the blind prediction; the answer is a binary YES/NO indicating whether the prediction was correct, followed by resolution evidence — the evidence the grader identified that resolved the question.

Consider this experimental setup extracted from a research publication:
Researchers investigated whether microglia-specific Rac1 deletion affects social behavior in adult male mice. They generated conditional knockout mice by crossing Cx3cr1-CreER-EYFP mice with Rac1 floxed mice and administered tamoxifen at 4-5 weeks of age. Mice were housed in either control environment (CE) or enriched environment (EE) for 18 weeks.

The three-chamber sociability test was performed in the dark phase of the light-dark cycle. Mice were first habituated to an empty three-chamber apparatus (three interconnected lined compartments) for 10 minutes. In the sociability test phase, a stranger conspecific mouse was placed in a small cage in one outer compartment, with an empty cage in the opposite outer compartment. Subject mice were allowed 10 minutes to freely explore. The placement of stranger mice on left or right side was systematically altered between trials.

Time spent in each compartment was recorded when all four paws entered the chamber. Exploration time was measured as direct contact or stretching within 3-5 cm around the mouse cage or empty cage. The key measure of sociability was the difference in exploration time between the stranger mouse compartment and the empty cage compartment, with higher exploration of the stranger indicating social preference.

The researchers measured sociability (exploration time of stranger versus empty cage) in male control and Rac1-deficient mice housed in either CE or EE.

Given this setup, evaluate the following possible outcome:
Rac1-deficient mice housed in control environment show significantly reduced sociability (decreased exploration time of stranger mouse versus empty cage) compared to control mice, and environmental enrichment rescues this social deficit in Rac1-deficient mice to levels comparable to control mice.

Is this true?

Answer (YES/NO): NO